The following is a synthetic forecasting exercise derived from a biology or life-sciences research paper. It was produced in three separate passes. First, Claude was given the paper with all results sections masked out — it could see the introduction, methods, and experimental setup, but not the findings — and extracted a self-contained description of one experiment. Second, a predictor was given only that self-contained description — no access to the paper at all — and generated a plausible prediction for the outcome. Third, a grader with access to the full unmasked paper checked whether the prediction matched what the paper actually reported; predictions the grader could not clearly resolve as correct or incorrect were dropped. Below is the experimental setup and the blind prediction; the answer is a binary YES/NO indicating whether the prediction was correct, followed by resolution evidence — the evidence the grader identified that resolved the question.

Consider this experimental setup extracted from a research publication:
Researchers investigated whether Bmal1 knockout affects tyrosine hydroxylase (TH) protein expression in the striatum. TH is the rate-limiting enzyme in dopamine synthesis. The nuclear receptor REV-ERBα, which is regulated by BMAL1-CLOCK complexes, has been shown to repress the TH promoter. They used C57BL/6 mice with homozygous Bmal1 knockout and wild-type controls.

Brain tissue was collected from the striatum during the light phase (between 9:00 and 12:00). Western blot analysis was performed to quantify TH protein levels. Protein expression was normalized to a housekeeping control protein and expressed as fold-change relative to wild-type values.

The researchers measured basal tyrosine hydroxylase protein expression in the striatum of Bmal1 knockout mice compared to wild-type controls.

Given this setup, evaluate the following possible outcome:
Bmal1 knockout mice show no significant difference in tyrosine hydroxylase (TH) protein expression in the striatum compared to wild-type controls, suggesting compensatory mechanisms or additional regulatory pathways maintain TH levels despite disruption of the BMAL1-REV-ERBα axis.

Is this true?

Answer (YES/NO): YES